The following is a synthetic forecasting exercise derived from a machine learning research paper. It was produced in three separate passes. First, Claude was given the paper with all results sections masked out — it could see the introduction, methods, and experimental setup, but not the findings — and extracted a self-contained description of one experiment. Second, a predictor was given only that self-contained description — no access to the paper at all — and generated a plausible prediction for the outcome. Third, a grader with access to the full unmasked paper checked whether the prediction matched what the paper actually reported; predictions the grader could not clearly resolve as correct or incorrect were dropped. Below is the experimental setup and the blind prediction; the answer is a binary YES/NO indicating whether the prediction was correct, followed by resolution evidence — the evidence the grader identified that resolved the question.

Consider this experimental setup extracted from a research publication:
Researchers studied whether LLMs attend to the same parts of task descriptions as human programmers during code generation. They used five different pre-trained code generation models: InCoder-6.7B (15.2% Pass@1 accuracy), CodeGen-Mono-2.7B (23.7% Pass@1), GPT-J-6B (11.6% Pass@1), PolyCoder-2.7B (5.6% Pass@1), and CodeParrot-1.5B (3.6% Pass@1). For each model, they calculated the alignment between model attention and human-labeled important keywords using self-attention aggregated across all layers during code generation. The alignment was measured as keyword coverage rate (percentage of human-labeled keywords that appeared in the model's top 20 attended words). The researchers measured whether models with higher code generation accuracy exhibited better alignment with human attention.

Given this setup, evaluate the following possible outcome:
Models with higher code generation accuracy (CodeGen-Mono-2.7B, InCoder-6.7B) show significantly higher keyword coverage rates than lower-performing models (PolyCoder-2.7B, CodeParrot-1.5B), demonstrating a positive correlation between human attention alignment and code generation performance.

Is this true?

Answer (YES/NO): NO